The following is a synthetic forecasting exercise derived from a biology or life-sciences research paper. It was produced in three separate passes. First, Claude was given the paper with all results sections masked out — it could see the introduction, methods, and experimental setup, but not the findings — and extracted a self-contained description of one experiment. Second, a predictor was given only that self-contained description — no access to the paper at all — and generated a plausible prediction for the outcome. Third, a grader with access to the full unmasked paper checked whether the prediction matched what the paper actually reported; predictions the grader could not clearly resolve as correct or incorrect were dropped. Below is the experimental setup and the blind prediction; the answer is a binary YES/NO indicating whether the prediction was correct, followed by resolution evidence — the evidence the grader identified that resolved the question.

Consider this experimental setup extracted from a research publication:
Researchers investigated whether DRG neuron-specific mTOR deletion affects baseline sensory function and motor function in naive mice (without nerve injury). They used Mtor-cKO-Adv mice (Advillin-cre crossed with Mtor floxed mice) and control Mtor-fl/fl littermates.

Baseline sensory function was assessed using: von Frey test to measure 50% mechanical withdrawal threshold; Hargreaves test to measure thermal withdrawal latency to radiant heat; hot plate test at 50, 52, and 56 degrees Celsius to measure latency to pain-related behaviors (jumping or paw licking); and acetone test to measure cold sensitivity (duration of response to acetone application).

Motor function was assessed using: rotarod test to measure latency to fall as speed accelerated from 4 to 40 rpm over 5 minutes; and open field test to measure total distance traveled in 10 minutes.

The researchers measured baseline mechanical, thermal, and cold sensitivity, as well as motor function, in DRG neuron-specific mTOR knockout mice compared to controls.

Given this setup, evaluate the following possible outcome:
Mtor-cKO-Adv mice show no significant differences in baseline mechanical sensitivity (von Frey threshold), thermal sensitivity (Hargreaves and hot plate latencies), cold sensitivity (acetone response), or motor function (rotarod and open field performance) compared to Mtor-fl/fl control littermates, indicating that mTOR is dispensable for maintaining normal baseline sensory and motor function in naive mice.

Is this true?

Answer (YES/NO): YES